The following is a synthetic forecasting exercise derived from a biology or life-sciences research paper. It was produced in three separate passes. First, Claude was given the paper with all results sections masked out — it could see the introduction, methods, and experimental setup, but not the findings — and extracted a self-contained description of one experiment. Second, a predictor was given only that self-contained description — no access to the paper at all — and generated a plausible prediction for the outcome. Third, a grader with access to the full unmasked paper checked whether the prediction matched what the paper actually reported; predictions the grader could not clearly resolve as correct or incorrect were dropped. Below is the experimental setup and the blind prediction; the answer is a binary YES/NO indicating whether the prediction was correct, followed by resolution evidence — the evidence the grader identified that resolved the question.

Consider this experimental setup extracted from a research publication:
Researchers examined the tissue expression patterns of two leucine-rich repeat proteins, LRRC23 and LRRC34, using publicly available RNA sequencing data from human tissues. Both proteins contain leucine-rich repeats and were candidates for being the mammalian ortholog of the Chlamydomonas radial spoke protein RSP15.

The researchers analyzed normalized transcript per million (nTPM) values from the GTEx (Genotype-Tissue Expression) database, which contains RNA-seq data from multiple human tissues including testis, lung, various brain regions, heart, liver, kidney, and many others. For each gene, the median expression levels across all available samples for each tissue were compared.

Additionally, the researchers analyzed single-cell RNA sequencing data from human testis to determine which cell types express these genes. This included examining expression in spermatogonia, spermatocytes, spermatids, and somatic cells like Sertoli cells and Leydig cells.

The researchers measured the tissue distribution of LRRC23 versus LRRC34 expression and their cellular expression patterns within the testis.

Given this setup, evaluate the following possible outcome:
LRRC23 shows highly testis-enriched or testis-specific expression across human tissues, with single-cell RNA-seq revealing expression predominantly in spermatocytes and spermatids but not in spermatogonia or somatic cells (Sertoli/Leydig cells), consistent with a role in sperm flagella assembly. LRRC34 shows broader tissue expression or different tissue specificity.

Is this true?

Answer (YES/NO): NO